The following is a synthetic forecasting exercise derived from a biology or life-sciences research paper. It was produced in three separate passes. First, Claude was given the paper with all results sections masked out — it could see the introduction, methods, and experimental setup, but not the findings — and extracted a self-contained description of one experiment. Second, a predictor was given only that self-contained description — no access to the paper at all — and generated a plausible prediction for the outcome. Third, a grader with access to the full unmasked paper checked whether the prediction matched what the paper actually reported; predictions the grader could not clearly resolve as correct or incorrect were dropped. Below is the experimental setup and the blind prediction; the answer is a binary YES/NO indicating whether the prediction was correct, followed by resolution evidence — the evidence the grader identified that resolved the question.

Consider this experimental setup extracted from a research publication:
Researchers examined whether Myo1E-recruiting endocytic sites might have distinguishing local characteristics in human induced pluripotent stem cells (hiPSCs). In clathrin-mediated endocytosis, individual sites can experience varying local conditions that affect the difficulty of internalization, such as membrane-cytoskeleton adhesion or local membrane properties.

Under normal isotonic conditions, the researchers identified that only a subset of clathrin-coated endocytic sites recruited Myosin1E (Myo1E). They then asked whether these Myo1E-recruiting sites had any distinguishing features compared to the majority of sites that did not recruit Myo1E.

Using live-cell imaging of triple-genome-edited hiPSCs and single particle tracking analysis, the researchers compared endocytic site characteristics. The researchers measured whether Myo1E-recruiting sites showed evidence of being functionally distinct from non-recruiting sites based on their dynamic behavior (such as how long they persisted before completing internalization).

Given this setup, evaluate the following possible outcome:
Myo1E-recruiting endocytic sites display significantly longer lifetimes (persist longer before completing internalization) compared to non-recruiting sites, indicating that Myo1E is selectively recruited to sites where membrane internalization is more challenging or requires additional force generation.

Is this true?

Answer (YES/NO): YES